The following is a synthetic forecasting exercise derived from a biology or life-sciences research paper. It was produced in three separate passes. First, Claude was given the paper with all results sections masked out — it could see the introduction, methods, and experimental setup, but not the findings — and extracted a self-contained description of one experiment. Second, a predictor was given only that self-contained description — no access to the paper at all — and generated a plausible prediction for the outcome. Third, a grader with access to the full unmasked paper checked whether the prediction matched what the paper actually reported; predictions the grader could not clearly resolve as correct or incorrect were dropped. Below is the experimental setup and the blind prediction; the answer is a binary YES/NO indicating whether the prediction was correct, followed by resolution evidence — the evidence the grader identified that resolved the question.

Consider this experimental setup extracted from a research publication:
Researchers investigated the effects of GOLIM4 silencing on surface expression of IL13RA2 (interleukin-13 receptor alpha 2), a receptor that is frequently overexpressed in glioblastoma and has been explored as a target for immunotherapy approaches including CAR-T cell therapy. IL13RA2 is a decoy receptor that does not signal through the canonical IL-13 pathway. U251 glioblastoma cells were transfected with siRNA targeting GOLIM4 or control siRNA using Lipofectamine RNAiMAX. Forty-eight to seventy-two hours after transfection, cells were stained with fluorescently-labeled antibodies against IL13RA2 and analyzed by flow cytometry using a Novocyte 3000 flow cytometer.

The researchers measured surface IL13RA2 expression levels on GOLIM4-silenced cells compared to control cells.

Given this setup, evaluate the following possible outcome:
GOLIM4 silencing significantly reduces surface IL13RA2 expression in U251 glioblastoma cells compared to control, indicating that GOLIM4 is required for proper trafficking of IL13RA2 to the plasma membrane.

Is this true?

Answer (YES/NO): YES